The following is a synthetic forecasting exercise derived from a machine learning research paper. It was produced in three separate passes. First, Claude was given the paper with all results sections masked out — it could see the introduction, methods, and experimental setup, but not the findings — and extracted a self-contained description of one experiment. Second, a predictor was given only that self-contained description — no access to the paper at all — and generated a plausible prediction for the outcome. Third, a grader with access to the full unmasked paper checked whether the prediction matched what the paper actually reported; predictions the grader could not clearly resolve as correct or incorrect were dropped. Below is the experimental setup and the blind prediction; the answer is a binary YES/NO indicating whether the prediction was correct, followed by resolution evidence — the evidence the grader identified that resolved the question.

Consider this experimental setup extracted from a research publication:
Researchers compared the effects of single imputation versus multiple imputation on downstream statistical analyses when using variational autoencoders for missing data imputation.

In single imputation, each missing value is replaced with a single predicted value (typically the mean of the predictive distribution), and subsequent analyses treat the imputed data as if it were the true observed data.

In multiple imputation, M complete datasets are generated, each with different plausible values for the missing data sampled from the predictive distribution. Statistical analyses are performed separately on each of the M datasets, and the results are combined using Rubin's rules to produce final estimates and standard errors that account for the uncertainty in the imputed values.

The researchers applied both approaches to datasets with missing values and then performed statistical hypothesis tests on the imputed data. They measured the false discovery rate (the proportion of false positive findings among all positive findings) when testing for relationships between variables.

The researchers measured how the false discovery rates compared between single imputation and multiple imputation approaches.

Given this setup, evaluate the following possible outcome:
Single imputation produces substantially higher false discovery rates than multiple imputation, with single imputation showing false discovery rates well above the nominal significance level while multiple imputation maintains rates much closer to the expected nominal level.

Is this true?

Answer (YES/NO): YES